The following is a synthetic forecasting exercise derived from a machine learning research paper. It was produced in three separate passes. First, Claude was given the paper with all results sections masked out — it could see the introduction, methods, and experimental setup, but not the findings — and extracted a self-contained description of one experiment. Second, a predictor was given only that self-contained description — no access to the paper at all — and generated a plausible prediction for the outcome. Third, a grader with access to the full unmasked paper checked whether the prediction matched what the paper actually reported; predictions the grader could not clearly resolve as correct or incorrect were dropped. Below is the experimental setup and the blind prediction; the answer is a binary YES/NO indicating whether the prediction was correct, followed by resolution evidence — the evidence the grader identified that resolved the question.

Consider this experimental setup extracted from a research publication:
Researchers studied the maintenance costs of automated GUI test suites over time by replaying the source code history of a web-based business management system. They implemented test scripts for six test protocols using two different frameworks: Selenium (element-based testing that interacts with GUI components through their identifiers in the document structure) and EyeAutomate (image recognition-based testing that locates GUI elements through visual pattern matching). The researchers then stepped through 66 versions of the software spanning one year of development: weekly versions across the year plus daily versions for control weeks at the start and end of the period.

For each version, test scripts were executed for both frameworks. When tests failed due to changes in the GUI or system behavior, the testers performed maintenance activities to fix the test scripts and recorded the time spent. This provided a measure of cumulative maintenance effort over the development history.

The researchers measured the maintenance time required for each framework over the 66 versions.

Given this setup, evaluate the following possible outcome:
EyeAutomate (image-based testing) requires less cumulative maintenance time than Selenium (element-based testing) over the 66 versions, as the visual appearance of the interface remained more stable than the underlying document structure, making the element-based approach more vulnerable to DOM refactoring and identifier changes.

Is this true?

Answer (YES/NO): NO